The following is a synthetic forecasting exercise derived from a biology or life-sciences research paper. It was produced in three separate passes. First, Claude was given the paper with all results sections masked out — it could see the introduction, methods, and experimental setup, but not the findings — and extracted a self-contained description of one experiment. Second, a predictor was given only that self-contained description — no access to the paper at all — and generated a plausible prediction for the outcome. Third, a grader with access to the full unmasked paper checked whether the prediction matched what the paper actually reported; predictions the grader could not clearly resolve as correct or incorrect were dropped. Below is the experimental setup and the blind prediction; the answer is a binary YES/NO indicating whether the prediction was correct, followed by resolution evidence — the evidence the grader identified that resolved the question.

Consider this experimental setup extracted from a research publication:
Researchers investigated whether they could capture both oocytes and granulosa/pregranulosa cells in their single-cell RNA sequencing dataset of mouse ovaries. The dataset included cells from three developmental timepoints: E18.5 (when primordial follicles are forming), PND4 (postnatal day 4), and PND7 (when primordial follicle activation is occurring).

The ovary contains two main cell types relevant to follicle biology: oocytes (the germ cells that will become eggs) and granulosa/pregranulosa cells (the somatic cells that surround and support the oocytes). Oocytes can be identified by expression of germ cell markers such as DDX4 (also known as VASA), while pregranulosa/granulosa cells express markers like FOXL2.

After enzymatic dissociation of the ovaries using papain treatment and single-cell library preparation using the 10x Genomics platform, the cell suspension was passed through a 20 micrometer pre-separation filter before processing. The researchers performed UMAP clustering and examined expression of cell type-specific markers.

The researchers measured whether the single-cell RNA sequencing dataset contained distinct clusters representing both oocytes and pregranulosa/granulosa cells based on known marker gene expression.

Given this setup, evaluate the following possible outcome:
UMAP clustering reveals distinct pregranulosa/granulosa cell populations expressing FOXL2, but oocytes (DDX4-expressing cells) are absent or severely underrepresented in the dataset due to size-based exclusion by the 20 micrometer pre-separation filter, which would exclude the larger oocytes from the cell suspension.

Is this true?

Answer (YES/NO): NO